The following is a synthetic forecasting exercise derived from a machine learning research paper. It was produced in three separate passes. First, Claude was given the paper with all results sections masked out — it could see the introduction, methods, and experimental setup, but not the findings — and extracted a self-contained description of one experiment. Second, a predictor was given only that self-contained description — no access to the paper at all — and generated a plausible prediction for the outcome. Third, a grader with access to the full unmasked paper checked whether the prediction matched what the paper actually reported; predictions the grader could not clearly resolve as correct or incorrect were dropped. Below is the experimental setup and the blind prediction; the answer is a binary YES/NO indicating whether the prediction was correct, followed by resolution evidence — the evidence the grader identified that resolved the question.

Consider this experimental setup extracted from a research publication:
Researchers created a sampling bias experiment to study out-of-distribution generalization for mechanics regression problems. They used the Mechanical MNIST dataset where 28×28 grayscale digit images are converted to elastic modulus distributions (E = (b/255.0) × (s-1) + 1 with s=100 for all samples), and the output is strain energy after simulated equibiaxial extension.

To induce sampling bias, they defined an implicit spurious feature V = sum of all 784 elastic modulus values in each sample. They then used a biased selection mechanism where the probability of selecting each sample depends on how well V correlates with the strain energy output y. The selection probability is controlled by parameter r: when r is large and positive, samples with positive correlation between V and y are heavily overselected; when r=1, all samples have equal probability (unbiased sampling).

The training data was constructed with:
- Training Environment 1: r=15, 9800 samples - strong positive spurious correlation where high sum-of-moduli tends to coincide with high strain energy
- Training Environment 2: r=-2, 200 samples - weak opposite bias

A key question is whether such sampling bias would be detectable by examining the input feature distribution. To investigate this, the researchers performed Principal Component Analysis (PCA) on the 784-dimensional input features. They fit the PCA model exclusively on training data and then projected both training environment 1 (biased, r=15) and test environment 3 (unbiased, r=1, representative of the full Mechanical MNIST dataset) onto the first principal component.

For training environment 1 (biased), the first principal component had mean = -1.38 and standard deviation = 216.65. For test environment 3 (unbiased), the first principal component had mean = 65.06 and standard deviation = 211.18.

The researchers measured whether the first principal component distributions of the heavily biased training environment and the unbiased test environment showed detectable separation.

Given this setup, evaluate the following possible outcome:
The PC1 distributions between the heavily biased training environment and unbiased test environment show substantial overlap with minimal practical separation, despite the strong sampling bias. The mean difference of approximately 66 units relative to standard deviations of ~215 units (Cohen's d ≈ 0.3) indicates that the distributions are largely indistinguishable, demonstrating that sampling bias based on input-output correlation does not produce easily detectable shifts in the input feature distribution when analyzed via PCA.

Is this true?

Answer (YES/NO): YES